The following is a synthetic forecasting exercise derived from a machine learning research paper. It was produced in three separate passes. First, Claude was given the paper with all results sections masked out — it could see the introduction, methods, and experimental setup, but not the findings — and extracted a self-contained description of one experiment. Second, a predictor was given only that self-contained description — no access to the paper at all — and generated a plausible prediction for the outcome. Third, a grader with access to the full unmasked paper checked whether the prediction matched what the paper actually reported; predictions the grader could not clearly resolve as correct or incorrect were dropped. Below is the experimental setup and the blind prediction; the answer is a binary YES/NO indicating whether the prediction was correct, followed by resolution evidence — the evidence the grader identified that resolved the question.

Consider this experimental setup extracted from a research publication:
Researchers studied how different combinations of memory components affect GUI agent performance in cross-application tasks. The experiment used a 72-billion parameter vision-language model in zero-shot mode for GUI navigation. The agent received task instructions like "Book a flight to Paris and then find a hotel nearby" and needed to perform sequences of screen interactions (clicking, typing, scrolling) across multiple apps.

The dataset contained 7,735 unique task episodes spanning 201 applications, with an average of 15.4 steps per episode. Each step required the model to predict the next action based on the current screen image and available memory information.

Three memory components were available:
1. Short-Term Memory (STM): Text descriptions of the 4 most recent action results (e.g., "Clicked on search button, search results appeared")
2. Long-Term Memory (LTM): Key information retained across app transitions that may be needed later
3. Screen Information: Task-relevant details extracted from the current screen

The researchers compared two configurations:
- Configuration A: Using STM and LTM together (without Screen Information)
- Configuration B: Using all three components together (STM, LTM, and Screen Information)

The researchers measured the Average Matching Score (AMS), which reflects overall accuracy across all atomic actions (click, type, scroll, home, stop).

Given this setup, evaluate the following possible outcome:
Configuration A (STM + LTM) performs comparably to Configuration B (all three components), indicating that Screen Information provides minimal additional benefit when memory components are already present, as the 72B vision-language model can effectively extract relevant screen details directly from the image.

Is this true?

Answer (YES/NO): NO